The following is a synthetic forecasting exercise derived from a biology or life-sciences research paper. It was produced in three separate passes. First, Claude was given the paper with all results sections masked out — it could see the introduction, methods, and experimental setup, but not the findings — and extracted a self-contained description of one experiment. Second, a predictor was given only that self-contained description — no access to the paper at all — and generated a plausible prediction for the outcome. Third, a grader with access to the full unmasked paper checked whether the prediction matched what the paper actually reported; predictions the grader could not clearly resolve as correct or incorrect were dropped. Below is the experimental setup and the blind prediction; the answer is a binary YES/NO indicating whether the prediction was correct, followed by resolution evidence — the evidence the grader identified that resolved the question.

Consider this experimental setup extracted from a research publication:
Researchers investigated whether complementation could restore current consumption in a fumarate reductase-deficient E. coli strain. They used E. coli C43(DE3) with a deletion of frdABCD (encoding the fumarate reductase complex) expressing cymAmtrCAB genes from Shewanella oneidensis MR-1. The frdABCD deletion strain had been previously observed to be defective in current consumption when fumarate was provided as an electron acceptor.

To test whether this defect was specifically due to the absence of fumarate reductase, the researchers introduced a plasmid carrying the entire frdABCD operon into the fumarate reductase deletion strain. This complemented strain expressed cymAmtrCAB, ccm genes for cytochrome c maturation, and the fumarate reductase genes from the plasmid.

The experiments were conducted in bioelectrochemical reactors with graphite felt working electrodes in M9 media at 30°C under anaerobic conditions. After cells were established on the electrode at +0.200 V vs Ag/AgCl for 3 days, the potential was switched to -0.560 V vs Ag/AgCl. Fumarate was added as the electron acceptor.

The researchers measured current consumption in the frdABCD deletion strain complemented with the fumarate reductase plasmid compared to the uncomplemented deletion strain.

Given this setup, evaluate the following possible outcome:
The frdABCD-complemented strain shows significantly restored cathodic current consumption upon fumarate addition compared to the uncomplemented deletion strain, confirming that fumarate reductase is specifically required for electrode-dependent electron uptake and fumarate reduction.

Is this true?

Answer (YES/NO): YES